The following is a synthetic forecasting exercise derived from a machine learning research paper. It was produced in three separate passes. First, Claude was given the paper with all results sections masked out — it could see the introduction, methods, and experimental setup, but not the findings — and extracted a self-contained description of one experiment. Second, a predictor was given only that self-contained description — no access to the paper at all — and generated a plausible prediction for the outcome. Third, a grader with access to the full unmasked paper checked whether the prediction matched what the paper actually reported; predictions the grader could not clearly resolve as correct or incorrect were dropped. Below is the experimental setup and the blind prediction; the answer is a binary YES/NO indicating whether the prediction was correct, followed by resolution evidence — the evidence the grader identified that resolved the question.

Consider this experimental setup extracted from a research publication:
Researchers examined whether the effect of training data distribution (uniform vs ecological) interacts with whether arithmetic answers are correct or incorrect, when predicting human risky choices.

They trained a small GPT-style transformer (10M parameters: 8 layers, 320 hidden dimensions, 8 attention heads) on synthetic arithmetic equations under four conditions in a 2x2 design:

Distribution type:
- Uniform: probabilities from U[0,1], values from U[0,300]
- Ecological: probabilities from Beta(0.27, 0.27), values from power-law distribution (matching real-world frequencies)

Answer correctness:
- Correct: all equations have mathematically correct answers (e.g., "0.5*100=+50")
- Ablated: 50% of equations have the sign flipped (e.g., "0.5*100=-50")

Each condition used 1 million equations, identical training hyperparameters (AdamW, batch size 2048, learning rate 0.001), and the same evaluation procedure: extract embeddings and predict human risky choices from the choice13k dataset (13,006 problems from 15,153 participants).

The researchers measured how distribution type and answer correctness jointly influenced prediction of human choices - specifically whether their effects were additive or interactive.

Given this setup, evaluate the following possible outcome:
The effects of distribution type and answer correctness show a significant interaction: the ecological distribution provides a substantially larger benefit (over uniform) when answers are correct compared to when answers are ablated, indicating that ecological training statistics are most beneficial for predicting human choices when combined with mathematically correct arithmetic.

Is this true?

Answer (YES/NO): NO